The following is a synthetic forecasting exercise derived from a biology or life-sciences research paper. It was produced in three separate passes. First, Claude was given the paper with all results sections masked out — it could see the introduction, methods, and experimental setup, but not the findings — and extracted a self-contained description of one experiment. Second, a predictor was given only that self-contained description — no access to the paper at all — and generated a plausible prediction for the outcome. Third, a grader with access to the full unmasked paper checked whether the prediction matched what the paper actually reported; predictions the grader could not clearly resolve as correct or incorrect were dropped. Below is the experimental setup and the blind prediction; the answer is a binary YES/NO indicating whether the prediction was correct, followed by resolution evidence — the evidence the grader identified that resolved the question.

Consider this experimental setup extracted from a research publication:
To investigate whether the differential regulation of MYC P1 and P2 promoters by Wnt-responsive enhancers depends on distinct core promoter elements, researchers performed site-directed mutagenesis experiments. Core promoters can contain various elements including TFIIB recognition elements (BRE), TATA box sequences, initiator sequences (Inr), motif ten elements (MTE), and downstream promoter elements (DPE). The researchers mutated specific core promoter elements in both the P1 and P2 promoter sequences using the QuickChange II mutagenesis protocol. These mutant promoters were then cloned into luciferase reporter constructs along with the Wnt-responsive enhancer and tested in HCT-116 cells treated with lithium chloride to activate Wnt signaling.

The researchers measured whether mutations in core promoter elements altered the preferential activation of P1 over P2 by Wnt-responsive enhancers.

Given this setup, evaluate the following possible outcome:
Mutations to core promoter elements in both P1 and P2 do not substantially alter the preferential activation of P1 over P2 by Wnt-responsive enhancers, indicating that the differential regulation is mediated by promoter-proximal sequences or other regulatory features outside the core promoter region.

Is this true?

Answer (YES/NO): NO